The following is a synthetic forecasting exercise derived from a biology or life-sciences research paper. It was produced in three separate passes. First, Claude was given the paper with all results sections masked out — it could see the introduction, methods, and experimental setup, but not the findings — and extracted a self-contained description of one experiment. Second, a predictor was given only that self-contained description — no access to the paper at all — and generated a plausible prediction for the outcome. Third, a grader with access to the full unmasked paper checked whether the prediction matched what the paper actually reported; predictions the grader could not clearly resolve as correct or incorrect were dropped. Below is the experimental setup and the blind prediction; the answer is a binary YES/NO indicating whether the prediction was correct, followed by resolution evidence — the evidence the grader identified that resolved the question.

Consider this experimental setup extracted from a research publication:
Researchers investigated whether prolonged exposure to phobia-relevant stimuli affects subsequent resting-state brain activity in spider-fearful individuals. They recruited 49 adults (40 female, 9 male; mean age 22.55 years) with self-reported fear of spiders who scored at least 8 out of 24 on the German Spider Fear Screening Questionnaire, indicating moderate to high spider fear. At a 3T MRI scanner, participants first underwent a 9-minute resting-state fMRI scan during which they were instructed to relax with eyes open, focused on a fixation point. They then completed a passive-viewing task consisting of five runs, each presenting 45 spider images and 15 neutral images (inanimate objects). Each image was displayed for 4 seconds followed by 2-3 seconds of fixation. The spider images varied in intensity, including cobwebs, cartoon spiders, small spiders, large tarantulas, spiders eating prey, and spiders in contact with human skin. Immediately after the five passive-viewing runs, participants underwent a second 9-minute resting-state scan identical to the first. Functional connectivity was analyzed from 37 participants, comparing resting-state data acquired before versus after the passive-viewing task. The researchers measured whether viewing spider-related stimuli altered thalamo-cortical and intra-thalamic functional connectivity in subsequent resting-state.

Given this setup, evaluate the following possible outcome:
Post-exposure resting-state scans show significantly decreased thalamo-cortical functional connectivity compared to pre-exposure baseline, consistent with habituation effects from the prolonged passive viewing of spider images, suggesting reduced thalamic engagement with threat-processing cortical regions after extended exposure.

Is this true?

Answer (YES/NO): YES